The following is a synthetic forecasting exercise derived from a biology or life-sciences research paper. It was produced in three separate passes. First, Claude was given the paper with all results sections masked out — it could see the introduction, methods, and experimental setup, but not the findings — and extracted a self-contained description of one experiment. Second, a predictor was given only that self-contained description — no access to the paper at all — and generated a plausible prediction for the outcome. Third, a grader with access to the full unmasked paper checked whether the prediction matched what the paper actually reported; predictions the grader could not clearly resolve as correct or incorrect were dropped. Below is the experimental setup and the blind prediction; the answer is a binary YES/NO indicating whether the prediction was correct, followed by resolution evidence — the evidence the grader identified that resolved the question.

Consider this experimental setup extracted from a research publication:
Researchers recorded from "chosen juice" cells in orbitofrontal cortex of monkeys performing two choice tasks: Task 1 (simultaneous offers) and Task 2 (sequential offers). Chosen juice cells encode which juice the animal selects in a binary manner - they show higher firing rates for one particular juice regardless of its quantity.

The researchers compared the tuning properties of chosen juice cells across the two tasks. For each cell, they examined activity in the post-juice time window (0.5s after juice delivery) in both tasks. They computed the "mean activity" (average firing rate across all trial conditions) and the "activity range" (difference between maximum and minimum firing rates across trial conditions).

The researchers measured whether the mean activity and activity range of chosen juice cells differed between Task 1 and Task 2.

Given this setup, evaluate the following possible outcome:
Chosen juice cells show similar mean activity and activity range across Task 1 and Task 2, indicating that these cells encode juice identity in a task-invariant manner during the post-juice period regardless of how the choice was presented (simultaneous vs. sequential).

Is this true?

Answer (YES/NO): YES